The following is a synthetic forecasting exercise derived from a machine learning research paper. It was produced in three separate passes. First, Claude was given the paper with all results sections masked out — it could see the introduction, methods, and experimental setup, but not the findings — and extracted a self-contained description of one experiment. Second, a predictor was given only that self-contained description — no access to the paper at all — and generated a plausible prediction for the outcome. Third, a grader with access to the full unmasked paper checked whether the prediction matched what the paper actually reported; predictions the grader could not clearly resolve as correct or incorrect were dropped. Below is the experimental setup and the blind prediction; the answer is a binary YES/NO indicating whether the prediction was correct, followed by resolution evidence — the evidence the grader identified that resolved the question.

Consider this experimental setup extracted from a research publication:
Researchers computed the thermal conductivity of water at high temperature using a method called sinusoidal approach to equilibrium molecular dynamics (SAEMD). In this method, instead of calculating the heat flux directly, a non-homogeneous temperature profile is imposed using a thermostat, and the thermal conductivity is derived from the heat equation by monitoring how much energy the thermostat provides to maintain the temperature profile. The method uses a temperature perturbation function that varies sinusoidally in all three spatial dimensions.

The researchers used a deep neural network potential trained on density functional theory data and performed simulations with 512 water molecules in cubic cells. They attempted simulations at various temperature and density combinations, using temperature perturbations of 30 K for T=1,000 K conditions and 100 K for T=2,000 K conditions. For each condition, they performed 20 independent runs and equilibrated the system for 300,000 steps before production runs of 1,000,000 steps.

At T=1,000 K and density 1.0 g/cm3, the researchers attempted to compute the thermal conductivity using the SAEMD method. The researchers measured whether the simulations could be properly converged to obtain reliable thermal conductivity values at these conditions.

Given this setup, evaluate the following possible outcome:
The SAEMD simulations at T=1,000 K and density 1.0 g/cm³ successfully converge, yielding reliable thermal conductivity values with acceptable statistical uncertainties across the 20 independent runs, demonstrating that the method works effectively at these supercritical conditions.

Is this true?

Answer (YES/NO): NO